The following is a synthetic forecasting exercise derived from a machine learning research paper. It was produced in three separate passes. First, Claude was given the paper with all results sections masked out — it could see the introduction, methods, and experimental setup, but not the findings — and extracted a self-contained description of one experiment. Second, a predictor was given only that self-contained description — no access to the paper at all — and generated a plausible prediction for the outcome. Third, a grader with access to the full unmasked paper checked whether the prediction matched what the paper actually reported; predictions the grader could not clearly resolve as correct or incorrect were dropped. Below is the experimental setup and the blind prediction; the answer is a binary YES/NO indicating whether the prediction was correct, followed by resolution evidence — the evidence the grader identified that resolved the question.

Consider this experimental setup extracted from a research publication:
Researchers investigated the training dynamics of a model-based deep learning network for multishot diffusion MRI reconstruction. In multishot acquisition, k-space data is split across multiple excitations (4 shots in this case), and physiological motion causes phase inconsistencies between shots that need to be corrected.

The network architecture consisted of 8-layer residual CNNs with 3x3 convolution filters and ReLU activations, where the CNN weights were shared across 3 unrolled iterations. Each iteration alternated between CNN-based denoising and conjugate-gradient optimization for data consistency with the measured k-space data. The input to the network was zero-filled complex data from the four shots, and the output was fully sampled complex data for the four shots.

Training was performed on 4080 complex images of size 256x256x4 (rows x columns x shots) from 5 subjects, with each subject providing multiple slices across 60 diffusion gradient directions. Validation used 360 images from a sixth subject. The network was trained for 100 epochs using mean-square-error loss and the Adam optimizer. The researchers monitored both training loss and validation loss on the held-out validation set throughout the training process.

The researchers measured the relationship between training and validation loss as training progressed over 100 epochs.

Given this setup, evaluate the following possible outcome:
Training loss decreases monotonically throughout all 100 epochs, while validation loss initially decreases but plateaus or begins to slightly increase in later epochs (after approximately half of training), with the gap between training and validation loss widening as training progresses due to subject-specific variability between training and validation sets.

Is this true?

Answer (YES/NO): NO